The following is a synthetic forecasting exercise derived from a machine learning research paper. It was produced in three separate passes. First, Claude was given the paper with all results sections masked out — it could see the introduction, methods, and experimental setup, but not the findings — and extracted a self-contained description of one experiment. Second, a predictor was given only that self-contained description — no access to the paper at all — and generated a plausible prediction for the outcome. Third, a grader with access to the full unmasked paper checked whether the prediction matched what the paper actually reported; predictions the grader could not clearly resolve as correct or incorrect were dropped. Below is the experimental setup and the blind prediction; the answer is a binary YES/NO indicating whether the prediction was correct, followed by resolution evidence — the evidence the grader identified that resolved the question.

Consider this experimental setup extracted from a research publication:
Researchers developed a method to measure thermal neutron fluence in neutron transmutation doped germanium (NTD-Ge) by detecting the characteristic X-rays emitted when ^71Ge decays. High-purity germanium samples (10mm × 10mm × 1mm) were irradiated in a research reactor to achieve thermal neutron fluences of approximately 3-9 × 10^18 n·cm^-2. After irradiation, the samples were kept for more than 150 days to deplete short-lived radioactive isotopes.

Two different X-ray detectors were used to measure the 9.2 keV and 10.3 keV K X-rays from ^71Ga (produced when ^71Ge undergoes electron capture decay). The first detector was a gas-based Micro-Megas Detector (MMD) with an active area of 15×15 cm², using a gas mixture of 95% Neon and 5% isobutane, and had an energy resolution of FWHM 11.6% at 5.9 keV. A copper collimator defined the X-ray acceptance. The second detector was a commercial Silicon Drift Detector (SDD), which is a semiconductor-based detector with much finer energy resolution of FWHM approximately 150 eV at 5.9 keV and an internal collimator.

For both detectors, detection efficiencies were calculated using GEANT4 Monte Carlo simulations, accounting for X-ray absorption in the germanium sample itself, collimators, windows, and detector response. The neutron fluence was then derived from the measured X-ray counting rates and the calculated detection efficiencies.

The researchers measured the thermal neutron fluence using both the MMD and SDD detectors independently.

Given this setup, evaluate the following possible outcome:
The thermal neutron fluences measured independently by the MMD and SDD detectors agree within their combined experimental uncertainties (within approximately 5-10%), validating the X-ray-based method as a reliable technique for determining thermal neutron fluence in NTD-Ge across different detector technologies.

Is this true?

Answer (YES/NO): YES